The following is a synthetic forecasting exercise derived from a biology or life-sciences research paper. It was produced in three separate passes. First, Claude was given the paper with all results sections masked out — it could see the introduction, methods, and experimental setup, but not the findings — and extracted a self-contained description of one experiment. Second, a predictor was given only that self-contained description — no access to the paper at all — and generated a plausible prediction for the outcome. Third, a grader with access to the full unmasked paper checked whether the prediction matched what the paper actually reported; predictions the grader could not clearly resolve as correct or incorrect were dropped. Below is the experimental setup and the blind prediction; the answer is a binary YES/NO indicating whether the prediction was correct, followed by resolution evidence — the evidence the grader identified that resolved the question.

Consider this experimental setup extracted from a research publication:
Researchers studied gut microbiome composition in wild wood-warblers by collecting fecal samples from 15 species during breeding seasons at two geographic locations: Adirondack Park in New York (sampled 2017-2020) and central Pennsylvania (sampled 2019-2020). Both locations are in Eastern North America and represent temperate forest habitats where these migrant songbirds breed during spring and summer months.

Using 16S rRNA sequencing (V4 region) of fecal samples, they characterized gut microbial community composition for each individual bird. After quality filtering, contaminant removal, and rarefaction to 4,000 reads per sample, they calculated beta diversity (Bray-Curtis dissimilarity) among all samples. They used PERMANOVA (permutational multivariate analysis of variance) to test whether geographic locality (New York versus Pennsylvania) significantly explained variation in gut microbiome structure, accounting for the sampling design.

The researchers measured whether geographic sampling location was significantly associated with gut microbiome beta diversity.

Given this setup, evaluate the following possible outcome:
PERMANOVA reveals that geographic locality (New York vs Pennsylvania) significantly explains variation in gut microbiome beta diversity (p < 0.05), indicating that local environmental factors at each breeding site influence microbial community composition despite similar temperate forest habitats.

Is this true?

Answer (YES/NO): YES